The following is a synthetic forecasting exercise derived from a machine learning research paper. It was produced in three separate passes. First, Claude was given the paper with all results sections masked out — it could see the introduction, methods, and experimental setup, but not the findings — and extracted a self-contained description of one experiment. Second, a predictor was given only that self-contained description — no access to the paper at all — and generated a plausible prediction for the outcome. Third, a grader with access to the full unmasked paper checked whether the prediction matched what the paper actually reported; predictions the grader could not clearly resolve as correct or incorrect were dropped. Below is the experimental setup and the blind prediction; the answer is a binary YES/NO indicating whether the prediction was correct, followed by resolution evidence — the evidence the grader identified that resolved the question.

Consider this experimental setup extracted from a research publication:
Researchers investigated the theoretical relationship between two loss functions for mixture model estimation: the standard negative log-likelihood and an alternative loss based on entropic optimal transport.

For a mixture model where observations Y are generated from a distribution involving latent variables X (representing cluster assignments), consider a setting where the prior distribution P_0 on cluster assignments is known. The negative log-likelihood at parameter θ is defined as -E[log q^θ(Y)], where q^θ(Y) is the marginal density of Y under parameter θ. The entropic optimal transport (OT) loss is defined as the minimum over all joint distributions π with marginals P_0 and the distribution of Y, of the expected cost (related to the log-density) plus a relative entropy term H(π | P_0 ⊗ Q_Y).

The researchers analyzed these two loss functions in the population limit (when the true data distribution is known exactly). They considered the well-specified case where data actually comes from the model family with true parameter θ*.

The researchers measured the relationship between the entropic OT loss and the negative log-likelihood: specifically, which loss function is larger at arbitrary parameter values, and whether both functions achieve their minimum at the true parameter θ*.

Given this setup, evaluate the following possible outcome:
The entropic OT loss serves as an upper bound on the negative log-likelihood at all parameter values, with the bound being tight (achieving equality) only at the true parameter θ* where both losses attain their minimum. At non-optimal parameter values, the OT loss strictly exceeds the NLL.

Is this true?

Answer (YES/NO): YES